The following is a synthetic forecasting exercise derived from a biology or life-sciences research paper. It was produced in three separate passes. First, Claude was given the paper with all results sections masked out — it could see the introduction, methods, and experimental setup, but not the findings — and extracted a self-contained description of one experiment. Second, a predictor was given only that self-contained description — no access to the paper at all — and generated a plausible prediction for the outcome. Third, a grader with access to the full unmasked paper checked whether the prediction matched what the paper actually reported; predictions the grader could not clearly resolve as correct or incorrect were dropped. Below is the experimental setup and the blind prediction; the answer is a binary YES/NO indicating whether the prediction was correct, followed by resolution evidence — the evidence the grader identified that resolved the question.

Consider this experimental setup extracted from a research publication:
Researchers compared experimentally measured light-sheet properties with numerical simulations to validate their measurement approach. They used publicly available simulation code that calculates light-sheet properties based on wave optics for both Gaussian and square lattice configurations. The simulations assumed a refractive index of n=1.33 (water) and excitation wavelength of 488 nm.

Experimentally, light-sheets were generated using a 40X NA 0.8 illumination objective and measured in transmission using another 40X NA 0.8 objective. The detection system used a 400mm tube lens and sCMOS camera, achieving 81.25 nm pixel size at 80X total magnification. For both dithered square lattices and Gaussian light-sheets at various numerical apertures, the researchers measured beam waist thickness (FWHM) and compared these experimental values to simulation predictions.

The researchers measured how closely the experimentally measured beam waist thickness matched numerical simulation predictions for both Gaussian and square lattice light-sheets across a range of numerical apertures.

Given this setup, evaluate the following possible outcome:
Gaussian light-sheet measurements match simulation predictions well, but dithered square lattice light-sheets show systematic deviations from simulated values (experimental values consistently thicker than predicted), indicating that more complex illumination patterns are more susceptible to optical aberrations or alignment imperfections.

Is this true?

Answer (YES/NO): NO